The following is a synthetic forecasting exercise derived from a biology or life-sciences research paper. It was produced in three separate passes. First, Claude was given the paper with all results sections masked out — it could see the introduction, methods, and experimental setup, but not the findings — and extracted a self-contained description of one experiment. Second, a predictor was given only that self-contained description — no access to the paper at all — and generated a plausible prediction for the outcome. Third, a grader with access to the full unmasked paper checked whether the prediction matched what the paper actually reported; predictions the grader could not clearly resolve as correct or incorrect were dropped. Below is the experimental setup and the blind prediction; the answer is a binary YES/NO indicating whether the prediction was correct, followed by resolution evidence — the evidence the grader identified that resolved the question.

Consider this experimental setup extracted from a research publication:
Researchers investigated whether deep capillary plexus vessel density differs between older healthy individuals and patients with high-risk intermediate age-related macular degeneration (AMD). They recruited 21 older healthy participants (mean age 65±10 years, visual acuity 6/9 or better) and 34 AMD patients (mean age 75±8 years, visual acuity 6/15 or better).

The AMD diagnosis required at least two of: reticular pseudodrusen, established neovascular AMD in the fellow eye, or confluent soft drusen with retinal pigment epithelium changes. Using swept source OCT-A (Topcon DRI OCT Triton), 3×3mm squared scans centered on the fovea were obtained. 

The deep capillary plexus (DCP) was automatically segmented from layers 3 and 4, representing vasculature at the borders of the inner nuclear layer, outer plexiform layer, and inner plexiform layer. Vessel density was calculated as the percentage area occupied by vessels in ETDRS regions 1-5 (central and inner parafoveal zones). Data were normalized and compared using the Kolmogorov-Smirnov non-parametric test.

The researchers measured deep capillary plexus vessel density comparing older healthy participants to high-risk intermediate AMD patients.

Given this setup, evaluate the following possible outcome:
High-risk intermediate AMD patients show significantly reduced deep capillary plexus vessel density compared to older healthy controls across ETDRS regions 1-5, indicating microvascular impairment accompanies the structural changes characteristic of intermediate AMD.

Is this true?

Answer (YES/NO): NO